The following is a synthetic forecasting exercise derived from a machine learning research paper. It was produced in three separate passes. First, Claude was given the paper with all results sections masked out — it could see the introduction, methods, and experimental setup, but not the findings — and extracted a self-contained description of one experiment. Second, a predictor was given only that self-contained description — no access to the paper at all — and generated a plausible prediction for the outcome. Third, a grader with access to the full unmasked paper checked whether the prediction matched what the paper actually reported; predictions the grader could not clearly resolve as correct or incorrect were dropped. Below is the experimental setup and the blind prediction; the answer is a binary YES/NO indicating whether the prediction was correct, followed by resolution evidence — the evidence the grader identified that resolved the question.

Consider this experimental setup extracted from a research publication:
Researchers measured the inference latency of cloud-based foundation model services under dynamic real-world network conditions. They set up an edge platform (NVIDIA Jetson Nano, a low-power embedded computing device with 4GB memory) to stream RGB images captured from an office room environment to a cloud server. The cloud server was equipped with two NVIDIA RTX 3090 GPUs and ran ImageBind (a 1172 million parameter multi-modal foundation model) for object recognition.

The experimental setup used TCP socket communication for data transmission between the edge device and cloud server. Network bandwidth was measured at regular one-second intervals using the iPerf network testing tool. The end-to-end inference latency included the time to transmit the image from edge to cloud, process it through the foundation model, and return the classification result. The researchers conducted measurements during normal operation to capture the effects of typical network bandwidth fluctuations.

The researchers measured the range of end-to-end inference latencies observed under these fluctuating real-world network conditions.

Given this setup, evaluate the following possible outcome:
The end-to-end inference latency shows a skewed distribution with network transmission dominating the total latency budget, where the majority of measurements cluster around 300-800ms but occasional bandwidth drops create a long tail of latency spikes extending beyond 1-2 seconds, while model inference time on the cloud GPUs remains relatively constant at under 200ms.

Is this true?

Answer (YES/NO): NO